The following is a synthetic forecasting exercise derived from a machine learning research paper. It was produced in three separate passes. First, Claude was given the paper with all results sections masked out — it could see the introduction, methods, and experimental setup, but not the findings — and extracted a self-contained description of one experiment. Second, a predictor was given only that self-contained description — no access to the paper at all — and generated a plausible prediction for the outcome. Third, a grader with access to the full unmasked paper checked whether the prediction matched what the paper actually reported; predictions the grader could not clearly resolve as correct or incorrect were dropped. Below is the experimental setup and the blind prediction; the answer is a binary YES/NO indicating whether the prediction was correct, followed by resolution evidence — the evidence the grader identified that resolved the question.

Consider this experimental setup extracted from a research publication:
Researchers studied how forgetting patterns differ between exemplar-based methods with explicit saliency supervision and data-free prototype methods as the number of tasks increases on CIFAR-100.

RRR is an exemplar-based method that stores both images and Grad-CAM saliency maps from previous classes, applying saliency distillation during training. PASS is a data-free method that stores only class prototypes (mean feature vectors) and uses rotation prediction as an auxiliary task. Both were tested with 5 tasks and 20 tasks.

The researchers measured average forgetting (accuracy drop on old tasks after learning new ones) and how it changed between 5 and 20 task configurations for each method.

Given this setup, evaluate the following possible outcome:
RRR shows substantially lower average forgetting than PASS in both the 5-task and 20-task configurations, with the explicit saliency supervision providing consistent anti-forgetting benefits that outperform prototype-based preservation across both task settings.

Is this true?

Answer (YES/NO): YES